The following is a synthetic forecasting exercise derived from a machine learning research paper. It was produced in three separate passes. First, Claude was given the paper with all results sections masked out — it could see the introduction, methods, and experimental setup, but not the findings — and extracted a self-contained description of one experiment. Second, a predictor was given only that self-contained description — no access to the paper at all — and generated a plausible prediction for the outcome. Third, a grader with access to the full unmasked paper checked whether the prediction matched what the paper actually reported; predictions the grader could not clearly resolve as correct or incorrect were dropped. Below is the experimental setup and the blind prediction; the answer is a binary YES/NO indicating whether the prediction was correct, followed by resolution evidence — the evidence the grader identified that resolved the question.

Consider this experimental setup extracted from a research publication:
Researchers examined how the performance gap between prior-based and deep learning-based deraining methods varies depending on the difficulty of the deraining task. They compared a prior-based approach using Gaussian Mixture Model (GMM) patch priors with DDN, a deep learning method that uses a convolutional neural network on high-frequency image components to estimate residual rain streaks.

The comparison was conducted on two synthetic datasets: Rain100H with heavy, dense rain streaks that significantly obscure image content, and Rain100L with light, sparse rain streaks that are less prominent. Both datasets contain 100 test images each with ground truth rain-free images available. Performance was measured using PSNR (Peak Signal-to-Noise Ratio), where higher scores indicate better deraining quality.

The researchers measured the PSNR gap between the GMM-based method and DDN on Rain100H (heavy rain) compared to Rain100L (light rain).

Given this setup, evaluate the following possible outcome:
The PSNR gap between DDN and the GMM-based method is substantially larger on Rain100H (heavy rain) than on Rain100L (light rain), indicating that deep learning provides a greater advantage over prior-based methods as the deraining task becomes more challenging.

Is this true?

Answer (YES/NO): YES